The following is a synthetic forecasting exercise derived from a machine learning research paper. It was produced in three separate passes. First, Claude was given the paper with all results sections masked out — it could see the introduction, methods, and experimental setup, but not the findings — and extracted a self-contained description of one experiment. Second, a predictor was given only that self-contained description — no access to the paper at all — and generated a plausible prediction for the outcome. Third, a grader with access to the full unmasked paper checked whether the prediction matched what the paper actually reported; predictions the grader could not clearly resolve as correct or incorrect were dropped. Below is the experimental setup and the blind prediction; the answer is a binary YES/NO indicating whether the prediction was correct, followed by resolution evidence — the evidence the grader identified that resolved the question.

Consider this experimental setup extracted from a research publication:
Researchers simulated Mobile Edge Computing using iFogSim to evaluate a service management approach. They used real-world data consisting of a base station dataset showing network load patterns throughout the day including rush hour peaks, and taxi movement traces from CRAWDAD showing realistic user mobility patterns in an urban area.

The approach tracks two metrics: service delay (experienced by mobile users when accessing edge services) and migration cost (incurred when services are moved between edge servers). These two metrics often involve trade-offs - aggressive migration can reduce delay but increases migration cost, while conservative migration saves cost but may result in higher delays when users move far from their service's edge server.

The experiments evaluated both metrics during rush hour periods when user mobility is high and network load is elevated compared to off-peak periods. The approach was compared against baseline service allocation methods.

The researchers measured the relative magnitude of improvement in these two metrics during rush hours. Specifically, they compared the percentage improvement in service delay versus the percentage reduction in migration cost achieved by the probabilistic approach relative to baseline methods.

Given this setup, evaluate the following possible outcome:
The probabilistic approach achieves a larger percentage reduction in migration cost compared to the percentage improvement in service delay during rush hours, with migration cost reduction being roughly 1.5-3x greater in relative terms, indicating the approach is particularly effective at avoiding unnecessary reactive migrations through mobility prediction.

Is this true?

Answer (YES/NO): NO